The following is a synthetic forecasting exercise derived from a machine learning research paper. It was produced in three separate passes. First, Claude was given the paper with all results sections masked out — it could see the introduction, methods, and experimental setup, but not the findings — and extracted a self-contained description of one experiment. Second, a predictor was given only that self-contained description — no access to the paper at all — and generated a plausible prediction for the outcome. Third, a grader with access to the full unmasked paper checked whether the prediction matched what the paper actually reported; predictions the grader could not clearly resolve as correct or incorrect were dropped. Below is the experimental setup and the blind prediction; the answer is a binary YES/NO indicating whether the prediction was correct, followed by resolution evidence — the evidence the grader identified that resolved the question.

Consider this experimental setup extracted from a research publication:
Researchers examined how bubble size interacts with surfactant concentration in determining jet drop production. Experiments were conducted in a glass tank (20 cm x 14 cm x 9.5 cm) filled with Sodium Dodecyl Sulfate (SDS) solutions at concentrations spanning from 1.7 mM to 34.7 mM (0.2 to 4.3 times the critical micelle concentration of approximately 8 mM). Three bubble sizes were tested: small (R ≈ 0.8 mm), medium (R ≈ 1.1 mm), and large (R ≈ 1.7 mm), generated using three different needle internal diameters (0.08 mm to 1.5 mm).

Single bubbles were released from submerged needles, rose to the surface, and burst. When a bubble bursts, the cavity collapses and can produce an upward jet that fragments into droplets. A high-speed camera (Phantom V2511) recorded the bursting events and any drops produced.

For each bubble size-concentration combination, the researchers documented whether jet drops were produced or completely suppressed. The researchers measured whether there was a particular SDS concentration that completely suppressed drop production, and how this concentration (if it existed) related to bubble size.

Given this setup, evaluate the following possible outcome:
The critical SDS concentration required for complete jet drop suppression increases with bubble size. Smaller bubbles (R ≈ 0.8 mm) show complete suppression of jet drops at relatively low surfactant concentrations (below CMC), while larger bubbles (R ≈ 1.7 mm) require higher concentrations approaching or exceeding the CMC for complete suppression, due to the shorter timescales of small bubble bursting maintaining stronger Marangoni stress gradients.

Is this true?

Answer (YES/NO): NO